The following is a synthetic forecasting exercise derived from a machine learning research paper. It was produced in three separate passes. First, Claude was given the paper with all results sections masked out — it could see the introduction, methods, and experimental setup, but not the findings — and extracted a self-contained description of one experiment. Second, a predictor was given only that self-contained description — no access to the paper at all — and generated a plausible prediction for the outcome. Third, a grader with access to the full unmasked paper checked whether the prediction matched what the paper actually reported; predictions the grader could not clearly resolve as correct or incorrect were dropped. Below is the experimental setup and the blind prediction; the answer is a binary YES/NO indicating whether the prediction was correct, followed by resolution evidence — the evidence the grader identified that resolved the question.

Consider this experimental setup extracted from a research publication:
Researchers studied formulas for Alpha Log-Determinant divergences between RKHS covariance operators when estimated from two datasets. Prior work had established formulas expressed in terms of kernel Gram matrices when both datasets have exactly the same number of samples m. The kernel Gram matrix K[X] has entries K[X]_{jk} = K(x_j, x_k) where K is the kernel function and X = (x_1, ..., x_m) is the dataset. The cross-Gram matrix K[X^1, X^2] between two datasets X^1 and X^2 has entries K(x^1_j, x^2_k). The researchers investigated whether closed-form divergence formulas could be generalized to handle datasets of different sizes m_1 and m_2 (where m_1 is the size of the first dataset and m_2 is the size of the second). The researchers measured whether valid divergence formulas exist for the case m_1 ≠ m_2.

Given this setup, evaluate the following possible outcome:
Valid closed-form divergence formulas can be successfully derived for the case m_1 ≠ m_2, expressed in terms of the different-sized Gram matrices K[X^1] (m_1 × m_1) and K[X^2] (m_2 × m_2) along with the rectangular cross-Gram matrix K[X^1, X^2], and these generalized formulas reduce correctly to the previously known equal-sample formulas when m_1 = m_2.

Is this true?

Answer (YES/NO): YES